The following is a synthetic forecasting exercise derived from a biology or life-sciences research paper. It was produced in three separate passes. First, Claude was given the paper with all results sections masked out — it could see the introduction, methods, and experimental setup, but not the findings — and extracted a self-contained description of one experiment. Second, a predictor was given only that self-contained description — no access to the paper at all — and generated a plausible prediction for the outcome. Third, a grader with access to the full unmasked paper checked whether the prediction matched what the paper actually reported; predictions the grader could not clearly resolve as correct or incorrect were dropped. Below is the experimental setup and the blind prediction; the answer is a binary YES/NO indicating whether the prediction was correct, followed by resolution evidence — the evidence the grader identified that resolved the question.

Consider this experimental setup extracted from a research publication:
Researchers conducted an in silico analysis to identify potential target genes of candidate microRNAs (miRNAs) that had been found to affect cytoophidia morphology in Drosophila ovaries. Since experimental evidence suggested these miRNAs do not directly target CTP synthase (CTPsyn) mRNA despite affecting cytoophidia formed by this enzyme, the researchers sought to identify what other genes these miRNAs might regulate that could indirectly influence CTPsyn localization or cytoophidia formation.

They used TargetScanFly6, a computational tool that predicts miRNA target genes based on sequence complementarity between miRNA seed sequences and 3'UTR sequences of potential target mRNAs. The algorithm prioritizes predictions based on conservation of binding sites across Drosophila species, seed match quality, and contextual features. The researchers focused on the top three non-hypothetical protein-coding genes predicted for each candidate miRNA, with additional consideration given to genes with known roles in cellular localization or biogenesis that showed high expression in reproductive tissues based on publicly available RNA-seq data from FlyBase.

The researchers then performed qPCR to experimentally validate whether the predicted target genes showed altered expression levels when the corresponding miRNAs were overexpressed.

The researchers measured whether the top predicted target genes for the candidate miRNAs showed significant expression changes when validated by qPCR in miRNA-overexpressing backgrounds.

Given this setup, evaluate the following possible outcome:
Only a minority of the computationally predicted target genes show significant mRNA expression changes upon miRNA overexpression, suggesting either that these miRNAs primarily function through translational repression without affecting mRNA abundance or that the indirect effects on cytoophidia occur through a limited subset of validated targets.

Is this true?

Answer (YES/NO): NO